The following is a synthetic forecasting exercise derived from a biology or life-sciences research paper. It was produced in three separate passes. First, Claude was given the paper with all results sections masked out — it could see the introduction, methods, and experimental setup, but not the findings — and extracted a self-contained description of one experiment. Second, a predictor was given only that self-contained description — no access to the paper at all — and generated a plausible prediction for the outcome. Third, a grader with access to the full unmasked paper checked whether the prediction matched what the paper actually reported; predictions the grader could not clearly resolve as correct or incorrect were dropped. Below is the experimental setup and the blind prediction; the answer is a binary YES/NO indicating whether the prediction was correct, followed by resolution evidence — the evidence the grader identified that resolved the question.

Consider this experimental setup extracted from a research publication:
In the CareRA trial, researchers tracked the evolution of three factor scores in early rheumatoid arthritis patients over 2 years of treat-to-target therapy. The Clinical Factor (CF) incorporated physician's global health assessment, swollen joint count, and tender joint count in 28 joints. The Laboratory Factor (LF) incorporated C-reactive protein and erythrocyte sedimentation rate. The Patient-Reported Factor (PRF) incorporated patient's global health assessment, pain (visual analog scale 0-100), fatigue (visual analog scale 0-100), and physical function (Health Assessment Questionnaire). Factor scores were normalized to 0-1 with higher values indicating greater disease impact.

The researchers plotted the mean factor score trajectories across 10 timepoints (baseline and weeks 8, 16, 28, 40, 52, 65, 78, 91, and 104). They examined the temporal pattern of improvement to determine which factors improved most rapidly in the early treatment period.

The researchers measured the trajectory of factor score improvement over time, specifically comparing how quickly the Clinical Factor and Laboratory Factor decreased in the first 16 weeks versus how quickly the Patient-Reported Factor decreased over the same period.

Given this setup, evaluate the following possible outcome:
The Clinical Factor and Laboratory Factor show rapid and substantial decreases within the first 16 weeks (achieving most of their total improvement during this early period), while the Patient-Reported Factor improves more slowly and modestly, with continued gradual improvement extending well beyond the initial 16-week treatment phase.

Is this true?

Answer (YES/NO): NO